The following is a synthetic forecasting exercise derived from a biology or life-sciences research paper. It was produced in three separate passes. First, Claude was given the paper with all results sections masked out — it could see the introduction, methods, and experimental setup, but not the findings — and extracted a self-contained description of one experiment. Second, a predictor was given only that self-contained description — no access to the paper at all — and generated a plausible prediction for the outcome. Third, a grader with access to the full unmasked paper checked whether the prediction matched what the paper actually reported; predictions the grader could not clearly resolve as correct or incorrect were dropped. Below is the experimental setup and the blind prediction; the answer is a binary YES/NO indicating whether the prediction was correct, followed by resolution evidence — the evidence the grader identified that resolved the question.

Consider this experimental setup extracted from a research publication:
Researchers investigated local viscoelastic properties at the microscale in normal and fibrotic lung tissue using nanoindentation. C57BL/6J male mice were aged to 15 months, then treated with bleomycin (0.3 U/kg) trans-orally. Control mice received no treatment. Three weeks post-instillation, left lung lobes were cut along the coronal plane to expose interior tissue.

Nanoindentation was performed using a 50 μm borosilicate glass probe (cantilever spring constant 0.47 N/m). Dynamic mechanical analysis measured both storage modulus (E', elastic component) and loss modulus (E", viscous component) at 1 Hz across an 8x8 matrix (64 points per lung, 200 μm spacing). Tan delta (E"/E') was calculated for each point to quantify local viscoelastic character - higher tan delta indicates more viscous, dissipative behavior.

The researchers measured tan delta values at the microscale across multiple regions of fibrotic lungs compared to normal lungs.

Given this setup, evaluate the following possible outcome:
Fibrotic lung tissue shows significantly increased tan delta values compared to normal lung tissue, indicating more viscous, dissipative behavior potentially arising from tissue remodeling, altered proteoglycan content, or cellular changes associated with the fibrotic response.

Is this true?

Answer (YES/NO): NO